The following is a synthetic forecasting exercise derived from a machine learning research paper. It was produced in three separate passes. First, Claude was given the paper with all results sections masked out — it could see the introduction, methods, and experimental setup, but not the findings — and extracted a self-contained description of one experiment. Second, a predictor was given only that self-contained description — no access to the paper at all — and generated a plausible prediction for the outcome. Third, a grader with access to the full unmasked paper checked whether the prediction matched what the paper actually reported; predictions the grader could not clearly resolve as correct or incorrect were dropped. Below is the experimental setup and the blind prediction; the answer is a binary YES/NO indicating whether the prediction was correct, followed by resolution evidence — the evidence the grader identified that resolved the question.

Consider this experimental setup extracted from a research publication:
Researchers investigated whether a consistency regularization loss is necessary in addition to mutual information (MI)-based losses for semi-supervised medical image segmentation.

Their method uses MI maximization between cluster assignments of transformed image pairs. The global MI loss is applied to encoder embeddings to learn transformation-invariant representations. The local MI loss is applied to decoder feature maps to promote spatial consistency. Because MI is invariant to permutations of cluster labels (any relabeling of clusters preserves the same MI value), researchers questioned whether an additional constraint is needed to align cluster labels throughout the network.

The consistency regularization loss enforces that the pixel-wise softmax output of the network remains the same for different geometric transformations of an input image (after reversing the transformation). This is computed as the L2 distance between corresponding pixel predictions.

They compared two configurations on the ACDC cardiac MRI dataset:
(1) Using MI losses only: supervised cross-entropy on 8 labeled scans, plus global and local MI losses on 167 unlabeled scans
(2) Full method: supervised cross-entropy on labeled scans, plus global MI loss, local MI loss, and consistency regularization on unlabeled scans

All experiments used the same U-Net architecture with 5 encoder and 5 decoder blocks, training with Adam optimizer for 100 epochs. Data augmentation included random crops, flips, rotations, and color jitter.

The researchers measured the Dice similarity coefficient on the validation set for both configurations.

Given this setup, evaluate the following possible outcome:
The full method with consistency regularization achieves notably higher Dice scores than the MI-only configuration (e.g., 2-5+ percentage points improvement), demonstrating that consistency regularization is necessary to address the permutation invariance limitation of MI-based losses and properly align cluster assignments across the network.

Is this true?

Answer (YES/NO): YES